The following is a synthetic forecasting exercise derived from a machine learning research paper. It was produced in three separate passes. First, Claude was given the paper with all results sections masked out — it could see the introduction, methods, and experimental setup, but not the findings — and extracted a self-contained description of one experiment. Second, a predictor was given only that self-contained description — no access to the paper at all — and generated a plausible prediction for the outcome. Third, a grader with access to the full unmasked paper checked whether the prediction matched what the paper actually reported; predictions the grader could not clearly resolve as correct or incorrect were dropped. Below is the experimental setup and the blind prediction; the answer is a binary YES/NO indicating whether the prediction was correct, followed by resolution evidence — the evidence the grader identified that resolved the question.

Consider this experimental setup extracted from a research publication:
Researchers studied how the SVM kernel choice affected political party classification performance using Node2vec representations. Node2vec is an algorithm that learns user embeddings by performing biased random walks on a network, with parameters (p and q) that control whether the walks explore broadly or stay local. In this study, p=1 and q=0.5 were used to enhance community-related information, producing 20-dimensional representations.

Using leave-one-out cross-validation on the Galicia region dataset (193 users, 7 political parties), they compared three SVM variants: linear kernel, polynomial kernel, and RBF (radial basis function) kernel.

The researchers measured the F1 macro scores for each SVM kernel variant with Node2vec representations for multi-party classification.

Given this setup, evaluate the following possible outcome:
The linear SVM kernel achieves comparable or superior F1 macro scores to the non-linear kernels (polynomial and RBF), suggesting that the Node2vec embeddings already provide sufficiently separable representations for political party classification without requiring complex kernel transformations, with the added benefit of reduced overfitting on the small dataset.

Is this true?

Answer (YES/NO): YES